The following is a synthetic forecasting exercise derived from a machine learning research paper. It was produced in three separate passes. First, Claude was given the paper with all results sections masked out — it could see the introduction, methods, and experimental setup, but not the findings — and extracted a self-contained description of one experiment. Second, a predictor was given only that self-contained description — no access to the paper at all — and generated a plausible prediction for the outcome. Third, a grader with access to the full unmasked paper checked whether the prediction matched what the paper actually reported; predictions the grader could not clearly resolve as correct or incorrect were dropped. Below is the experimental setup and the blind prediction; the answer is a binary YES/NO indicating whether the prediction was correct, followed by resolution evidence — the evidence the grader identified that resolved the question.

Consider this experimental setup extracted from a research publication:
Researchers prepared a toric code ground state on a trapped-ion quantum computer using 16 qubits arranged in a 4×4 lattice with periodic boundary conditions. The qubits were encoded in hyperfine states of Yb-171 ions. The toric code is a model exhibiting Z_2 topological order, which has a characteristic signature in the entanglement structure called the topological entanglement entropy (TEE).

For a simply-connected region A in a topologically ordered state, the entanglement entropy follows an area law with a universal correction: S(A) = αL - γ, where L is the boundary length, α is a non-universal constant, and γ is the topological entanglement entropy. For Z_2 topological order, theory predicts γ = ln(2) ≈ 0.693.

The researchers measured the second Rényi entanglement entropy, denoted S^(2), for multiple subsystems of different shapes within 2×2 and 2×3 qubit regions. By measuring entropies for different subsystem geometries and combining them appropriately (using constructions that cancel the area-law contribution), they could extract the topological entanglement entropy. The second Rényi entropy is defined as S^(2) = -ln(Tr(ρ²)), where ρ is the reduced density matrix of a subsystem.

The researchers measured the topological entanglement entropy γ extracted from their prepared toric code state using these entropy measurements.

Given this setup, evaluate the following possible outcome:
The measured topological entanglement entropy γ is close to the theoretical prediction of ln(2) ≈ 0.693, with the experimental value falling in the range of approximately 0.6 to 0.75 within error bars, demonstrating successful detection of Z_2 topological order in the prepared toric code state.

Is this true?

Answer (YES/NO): YES